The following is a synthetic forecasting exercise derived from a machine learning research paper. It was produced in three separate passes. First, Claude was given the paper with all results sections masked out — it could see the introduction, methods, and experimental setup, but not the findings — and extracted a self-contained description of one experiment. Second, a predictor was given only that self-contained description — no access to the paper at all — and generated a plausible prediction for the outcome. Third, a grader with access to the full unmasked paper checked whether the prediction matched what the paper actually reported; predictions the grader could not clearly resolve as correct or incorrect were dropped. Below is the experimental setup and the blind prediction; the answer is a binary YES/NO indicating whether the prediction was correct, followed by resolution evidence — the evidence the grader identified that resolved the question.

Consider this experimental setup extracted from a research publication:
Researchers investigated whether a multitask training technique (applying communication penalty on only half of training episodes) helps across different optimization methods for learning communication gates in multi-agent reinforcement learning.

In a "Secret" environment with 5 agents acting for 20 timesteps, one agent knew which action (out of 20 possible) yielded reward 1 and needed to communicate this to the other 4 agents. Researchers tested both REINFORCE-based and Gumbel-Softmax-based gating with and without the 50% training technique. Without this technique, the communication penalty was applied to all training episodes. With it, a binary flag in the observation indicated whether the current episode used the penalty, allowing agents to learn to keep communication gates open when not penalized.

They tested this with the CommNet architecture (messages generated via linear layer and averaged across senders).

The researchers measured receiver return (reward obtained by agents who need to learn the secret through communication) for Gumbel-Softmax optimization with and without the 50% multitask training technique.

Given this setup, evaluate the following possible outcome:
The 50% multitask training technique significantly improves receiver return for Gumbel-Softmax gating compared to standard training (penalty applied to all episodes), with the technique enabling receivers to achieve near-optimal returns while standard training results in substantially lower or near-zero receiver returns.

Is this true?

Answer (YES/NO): NO